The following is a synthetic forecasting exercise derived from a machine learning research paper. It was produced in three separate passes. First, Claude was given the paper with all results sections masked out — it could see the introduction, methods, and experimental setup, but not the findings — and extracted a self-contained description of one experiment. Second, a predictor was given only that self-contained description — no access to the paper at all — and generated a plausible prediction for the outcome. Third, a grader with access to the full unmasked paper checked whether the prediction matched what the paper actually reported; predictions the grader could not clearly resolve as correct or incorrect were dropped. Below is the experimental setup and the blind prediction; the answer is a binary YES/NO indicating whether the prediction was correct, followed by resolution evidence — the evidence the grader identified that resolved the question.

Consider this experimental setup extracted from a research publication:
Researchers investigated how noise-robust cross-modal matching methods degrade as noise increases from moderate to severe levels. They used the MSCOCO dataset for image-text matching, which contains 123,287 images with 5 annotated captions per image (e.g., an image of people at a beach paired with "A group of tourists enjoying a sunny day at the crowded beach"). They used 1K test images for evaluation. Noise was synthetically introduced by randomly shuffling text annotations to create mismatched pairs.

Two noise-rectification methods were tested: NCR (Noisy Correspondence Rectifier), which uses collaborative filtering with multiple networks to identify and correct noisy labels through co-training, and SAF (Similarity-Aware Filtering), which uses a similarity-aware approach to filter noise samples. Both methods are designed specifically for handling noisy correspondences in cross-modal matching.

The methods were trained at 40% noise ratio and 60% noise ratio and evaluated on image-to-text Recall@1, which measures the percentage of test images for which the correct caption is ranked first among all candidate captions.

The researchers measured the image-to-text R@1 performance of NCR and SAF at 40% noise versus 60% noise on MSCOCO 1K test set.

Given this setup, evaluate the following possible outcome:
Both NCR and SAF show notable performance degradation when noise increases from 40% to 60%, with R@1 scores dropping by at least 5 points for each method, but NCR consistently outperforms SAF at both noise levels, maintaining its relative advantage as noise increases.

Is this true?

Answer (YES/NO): NO